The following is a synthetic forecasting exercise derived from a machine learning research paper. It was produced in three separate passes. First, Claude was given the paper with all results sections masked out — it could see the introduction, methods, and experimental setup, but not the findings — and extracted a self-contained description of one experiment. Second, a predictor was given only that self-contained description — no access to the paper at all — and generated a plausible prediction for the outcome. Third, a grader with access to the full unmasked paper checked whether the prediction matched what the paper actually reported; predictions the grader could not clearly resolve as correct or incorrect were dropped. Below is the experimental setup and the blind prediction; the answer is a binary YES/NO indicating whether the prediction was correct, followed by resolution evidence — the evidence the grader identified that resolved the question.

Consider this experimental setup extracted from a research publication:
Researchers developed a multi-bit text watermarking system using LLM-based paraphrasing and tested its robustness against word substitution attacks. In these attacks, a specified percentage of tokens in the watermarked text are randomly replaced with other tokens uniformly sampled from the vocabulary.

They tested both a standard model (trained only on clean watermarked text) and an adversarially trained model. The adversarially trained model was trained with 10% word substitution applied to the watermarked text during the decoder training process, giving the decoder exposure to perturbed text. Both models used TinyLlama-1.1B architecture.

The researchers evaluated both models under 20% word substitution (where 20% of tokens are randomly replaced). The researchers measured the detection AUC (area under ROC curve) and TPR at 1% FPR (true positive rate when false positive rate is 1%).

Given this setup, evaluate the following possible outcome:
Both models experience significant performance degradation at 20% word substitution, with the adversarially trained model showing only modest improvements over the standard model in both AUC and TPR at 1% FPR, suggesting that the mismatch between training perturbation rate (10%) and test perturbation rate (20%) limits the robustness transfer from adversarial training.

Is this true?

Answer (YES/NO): NO